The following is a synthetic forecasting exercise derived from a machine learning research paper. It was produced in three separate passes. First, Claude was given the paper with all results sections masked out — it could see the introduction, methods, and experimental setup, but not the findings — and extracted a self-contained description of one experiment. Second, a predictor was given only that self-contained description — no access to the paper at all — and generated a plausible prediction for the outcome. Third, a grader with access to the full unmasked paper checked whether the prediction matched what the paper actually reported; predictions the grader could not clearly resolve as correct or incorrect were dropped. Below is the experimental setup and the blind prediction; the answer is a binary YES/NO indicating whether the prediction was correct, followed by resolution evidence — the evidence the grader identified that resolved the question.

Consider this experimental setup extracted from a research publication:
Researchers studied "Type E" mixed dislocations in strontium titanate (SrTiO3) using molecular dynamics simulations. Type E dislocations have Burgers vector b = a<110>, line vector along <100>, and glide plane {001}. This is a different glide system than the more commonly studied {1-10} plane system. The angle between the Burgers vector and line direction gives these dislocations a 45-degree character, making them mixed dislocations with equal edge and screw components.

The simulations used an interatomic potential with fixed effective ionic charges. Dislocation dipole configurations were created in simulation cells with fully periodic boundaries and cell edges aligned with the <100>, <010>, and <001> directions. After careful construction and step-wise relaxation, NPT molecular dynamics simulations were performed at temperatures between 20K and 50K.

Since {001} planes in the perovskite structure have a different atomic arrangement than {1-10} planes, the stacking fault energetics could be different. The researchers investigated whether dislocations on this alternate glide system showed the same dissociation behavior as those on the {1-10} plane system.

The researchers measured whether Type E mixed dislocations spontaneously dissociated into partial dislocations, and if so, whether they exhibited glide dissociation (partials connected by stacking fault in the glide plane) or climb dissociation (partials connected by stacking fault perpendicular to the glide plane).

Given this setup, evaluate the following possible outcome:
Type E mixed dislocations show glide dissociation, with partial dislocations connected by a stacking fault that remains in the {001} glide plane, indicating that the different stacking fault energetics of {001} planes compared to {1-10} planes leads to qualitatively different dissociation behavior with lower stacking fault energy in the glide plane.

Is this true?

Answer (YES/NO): NO